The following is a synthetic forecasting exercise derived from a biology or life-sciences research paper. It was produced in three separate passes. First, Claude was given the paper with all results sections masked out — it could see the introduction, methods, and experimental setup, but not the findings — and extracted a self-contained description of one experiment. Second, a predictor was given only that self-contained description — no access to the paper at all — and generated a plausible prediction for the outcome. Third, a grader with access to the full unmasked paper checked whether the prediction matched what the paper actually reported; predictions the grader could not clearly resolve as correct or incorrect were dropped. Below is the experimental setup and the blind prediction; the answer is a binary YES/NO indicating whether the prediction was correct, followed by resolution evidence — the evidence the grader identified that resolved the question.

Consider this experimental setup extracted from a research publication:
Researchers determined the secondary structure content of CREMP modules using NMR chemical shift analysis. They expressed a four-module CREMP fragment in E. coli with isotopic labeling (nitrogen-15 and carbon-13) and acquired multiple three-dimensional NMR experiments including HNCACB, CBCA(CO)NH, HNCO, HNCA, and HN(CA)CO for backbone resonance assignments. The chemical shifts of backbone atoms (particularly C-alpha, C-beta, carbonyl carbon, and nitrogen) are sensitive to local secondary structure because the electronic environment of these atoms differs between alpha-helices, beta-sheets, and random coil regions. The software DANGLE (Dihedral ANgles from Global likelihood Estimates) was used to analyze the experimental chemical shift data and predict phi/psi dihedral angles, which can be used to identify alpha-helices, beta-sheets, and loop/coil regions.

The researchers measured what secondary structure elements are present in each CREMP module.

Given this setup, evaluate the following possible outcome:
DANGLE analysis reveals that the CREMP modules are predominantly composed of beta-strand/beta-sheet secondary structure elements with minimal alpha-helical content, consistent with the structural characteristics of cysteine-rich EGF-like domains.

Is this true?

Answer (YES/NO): NO